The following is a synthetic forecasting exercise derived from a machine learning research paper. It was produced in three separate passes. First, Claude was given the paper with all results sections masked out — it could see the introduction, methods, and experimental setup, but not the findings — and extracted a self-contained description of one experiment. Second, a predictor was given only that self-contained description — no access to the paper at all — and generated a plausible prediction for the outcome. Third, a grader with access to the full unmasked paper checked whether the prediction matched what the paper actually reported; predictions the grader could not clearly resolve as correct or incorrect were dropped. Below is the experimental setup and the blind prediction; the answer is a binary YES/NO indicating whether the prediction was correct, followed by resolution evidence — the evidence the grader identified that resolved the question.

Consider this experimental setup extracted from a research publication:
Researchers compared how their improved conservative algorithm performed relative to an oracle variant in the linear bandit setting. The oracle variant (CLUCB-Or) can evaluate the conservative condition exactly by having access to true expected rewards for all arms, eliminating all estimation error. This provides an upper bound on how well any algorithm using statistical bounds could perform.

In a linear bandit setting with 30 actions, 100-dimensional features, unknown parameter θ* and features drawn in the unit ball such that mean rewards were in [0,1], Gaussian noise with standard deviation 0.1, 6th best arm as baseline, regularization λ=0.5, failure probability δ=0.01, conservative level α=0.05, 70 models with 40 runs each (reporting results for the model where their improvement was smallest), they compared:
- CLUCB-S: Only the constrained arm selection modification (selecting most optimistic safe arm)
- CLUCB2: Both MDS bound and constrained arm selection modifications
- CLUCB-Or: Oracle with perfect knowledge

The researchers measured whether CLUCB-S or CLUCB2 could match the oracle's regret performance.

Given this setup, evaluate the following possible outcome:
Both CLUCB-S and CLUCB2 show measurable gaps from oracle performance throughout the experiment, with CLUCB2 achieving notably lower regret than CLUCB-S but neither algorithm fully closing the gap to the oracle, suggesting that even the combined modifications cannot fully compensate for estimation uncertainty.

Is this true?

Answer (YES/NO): NO